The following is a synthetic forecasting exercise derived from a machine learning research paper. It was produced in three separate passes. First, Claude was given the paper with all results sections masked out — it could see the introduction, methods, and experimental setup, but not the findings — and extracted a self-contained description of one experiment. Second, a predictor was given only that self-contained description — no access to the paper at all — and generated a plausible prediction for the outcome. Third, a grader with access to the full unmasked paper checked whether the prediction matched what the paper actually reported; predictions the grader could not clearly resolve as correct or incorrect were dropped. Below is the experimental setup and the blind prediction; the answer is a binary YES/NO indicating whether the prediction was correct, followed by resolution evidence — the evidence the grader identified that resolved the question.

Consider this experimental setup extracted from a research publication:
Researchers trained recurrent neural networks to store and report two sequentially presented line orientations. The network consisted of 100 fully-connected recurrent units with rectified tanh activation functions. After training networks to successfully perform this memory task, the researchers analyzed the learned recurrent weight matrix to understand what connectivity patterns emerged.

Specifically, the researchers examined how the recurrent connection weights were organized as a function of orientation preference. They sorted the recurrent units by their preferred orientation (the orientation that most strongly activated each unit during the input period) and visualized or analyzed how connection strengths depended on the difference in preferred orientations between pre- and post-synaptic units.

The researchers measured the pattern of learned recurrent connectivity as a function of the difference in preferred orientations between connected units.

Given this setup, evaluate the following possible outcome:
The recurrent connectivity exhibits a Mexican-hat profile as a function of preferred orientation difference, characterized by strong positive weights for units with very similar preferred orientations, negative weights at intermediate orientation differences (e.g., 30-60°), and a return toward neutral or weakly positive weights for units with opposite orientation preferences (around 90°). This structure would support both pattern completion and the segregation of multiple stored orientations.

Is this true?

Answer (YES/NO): NO